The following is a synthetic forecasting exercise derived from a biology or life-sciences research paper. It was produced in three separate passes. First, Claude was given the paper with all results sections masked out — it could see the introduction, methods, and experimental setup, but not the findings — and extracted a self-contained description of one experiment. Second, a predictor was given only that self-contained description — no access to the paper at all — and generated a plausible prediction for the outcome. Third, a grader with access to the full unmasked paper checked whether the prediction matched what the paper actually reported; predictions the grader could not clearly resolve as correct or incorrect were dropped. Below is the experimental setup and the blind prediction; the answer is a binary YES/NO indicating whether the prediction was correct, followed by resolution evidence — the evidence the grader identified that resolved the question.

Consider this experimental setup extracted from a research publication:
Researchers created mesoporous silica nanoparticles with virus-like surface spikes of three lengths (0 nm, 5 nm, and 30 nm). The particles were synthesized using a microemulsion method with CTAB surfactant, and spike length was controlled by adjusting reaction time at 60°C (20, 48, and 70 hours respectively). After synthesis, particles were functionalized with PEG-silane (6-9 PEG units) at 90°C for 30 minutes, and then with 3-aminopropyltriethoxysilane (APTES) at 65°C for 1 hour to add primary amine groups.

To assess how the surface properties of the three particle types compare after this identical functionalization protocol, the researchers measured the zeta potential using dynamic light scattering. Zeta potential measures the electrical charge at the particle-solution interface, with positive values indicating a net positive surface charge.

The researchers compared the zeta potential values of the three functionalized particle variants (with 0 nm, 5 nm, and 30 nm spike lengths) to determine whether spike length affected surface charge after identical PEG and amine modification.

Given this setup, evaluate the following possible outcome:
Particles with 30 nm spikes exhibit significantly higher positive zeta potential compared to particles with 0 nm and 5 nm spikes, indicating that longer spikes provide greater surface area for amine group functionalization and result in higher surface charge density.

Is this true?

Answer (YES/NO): NO